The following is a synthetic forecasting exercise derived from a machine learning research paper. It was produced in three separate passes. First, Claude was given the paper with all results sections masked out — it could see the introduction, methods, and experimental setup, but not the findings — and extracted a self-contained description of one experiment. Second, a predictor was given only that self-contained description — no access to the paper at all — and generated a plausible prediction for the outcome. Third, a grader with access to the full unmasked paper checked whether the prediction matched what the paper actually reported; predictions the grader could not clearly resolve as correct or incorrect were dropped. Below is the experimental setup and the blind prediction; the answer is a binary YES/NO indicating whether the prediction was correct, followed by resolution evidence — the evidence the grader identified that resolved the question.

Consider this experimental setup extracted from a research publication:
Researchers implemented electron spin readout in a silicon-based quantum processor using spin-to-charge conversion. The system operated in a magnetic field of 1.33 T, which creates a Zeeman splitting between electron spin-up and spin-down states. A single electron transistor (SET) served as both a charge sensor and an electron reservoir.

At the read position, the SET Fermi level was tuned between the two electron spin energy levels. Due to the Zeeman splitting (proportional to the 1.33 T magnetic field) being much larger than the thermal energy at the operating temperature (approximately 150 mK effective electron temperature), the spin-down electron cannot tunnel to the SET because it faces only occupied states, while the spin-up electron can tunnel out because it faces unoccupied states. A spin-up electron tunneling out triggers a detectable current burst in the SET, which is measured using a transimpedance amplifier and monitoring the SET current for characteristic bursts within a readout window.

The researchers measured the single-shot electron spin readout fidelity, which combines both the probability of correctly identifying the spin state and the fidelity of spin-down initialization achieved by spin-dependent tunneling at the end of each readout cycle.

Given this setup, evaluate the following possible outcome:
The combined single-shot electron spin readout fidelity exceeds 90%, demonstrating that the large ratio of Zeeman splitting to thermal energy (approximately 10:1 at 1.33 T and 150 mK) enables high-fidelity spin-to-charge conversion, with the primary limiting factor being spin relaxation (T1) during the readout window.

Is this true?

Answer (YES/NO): NO